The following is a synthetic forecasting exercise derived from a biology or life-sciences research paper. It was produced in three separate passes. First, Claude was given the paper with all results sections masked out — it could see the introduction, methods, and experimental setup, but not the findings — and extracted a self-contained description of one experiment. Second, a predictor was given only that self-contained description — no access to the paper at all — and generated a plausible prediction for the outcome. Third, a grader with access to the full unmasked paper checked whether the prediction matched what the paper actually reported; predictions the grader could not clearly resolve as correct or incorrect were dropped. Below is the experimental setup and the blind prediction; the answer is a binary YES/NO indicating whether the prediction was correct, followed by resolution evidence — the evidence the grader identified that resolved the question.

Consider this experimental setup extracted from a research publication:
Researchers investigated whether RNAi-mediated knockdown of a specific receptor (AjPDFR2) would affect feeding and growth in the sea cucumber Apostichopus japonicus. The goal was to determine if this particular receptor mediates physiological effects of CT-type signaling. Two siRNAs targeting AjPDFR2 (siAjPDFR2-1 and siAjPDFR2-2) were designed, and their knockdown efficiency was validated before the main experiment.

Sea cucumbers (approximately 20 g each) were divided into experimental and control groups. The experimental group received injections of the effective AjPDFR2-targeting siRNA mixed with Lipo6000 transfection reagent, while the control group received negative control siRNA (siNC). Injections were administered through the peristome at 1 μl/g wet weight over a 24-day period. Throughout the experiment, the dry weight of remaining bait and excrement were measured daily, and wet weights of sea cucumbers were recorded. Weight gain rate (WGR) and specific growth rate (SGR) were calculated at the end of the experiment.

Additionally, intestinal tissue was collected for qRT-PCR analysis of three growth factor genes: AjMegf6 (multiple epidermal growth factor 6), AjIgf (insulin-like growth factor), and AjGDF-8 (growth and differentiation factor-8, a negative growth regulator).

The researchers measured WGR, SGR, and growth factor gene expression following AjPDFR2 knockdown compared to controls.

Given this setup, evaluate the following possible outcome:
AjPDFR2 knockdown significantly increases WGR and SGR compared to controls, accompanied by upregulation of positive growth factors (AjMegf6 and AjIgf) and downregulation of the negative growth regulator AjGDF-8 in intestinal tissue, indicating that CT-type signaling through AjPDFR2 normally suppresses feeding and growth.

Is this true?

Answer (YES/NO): NO